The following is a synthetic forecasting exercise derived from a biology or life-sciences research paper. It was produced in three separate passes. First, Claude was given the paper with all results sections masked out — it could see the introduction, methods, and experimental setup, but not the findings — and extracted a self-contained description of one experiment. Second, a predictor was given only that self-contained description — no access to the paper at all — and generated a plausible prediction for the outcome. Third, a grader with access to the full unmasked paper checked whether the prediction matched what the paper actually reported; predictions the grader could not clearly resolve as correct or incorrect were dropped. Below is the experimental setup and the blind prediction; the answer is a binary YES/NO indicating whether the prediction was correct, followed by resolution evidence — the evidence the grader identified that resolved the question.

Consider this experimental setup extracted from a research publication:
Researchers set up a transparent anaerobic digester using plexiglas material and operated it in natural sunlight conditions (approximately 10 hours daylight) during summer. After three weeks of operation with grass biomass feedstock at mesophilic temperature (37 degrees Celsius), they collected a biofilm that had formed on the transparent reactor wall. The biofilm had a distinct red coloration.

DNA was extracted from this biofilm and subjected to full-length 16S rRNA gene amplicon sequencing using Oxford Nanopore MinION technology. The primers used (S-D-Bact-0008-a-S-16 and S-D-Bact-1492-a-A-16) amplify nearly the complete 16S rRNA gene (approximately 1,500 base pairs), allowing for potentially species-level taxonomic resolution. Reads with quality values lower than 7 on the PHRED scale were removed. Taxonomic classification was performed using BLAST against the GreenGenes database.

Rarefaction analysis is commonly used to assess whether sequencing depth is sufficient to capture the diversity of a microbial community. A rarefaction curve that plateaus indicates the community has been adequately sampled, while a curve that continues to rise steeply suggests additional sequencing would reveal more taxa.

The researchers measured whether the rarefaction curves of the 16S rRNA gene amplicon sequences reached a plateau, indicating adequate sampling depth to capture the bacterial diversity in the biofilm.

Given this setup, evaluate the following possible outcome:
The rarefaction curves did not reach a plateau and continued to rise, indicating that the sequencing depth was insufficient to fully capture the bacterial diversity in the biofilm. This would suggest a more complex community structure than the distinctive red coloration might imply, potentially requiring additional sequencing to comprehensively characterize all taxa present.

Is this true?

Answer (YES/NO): NO